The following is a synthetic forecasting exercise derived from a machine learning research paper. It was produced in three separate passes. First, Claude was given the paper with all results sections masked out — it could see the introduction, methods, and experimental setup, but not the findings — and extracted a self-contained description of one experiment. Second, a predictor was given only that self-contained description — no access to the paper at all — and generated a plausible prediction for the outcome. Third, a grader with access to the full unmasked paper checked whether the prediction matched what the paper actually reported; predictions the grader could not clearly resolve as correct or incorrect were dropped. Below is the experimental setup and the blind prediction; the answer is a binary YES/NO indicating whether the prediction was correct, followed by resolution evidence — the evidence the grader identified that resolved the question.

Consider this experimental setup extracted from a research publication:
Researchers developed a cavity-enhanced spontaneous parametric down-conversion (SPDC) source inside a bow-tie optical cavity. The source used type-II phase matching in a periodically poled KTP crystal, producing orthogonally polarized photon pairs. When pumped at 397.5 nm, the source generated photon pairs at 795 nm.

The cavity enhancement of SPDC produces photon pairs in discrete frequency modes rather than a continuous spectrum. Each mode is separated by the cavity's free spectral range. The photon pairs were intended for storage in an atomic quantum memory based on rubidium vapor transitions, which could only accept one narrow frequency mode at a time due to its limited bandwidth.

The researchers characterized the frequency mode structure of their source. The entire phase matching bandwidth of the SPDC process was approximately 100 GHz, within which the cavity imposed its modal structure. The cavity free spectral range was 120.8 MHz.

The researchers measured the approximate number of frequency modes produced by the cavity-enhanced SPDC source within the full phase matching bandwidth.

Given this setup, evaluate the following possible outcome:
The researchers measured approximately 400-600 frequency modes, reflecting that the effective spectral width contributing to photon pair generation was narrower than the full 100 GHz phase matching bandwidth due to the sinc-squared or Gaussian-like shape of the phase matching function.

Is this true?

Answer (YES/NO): NO